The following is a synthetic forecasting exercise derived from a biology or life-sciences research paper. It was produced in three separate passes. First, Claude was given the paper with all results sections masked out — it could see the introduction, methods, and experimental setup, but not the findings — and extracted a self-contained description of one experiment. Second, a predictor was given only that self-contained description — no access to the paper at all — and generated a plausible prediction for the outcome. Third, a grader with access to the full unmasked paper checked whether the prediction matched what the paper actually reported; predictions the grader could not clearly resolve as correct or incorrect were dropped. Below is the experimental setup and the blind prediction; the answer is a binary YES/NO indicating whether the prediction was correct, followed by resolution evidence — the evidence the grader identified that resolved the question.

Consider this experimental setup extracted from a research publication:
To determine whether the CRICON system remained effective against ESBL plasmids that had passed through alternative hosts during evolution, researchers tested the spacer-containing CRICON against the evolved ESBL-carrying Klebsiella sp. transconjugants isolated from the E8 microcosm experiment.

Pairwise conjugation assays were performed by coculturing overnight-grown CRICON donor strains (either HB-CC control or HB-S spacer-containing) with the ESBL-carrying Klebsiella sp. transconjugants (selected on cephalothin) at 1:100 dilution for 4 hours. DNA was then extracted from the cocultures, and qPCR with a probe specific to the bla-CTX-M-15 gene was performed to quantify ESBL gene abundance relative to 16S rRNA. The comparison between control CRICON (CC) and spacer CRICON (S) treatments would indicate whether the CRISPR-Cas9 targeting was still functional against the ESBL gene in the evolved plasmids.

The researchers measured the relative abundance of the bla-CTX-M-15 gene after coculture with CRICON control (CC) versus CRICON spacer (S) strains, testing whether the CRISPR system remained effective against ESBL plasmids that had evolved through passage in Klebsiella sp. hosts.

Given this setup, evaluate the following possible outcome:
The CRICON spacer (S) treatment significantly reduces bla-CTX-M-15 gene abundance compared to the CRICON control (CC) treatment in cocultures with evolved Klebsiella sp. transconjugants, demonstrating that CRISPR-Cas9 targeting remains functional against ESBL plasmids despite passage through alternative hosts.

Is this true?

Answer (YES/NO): NO